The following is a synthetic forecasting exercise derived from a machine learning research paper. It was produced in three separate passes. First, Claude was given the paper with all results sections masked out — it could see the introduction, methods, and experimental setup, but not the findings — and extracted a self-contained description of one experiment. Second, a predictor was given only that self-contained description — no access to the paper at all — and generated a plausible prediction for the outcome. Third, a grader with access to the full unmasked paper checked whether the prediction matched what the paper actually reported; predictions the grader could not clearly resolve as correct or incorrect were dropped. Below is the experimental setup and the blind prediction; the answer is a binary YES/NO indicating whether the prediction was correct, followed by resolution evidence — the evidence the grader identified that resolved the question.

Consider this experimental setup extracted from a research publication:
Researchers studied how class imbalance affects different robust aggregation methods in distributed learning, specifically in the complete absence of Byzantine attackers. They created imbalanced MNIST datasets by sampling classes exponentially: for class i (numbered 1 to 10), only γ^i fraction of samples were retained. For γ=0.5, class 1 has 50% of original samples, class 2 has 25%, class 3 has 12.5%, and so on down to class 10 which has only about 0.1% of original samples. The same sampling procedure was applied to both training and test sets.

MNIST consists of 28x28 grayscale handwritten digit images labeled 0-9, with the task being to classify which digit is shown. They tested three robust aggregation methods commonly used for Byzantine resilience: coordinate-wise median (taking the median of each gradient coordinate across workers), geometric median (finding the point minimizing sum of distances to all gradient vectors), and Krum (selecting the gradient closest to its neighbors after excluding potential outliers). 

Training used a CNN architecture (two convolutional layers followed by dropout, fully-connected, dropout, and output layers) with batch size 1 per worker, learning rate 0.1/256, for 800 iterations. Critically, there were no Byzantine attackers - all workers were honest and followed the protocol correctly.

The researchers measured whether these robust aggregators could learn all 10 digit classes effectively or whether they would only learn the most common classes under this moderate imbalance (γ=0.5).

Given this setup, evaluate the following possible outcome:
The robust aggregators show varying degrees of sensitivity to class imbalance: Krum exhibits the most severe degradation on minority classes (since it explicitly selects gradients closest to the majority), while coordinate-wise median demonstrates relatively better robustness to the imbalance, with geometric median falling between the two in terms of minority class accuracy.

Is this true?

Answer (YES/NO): NO